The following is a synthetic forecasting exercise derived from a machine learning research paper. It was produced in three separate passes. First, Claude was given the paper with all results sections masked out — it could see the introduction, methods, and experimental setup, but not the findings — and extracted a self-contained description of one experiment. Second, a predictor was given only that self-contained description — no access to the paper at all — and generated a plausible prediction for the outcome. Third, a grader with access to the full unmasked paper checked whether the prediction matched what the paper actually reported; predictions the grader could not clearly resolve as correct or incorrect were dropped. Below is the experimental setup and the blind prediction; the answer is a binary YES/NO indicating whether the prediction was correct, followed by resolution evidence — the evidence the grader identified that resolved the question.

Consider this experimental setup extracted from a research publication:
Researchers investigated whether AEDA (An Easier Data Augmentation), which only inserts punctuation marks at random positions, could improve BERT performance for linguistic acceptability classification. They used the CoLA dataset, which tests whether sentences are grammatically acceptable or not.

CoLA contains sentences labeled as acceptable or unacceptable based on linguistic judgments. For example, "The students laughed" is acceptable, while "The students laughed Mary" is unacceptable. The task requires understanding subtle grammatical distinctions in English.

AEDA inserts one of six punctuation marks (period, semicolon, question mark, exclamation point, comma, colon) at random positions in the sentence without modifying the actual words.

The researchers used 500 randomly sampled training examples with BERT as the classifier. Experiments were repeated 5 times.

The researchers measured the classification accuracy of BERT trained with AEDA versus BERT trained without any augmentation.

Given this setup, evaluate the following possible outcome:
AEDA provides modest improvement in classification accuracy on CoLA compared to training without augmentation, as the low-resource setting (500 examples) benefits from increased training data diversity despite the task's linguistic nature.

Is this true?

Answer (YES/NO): NO